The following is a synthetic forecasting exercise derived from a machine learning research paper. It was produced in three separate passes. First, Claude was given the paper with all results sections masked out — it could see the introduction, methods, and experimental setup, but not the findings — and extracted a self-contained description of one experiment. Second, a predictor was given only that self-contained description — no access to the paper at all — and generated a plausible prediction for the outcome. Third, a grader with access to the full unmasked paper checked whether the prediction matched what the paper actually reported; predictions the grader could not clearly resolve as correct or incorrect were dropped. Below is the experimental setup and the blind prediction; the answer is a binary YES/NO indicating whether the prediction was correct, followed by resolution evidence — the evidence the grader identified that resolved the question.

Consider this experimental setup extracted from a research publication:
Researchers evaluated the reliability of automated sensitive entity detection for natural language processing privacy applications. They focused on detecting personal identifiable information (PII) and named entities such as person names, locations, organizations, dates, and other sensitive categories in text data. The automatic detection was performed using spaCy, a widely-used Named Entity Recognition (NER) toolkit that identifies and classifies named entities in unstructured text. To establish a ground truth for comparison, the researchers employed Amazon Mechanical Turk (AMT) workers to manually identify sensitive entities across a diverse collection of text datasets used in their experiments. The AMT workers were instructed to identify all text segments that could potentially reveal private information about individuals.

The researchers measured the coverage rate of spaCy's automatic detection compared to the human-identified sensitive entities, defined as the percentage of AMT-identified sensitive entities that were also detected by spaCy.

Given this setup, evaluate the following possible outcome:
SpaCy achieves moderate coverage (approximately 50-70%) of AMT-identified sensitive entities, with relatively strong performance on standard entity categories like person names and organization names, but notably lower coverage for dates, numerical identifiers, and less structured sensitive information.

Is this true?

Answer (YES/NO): NO